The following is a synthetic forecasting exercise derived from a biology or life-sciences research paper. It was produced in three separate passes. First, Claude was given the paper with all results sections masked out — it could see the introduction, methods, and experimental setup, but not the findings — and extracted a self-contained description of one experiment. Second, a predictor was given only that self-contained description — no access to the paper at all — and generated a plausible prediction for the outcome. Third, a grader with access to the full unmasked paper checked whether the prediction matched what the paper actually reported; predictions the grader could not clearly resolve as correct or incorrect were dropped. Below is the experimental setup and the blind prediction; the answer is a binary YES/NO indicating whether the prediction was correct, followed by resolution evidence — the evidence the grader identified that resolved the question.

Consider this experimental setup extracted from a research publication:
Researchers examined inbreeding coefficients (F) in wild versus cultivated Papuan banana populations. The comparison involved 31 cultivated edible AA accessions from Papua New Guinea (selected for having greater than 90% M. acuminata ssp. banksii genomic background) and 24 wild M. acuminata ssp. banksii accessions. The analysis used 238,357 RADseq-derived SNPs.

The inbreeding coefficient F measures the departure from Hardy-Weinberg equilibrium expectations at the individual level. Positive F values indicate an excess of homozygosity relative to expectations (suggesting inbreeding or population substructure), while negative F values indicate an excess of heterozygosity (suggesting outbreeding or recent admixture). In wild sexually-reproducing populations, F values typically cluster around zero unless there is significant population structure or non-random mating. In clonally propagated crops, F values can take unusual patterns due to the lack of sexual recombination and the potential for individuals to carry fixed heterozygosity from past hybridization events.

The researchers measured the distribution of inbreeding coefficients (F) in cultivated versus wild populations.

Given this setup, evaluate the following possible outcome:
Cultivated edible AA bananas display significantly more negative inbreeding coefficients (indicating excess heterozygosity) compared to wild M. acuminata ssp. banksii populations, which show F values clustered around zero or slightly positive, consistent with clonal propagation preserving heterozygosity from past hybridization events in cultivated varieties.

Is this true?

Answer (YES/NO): NO